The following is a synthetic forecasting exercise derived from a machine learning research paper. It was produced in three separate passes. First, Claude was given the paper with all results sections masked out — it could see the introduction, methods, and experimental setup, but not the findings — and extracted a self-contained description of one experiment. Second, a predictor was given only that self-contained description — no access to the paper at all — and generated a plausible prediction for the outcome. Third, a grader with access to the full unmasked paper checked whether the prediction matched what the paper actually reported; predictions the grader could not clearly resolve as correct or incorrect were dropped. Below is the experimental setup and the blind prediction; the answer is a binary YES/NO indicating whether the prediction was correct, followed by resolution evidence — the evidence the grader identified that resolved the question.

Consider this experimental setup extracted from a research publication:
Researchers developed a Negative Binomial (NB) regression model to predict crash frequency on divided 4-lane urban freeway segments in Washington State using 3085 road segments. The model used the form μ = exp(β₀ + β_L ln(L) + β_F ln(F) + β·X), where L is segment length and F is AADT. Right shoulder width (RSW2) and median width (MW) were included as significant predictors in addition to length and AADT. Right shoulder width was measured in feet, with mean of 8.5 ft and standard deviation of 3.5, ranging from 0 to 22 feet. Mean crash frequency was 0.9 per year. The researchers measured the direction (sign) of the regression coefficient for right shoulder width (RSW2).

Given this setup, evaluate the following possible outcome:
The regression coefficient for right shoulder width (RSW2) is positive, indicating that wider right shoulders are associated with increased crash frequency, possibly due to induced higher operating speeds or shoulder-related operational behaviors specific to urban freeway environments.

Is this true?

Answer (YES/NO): NO